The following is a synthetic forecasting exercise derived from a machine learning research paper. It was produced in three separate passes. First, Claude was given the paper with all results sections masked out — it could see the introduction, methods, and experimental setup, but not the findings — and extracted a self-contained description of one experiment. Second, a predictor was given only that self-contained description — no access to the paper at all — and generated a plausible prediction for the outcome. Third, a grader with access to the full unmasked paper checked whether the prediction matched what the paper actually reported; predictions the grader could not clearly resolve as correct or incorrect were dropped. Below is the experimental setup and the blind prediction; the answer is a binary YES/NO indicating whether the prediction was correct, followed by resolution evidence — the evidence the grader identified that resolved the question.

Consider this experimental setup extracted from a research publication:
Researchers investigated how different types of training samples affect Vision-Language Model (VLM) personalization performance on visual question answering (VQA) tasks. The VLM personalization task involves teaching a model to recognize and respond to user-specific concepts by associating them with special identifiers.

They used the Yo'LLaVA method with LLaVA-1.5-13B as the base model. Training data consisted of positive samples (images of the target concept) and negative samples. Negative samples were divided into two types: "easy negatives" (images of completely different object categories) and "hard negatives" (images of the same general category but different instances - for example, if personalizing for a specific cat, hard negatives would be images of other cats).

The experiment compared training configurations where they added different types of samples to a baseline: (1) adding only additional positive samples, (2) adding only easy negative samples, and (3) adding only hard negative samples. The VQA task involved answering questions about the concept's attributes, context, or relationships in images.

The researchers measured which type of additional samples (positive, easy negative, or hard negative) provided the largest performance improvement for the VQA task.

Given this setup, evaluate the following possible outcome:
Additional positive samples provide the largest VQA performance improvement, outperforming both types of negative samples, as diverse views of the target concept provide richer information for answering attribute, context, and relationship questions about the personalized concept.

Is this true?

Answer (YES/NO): NO